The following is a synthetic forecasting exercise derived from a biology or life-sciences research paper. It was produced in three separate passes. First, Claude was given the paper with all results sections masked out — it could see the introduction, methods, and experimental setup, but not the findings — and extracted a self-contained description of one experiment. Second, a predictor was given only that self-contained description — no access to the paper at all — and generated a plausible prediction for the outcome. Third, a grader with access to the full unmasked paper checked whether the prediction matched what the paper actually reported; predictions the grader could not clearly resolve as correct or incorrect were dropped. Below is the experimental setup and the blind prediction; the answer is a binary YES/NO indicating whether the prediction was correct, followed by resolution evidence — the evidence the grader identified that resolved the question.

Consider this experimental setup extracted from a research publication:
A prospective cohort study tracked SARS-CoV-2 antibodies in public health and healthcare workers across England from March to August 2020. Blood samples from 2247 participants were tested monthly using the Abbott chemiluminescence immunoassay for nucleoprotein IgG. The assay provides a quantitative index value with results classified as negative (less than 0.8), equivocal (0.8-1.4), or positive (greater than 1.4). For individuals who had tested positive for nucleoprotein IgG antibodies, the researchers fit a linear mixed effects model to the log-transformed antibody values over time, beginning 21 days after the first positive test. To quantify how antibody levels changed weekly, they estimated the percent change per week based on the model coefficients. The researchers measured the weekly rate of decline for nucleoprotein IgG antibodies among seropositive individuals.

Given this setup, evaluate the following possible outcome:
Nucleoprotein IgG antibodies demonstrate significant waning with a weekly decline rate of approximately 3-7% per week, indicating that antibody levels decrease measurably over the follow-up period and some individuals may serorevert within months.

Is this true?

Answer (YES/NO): YES